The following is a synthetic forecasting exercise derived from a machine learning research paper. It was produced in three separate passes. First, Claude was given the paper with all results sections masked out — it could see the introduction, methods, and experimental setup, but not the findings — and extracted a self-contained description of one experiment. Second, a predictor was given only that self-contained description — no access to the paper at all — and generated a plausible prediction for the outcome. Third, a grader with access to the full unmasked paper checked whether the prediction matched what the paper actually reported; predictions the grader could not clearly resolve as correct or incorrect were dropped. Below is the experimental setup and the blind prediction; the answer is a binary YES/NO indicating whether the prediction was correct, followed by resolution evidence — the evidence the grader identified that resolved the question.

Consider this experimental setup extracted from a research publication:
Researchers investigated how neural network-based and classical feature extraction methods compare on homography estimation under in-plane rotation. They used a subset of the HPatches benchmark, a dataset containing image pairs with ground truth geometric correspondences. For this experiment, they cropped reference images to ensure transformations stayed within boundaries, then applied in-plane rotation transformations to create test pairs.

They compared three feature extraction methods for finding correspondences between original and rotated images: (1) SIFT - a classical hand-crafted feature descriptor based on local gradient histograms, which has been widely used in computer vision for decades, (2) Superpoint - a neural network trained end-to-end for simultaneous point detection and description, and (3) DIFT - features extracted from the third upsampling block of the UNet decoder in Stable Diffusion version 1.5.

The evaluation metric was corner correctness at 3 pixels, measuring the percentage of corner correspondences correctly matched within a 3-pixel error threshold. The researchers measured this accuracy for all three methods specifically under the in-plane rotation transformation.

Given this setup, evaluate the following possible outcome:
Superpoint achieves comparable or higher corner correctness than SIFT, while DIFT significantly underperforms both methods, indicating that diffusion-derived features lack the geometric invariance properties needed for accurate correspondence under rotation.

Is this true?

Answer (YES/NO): NO